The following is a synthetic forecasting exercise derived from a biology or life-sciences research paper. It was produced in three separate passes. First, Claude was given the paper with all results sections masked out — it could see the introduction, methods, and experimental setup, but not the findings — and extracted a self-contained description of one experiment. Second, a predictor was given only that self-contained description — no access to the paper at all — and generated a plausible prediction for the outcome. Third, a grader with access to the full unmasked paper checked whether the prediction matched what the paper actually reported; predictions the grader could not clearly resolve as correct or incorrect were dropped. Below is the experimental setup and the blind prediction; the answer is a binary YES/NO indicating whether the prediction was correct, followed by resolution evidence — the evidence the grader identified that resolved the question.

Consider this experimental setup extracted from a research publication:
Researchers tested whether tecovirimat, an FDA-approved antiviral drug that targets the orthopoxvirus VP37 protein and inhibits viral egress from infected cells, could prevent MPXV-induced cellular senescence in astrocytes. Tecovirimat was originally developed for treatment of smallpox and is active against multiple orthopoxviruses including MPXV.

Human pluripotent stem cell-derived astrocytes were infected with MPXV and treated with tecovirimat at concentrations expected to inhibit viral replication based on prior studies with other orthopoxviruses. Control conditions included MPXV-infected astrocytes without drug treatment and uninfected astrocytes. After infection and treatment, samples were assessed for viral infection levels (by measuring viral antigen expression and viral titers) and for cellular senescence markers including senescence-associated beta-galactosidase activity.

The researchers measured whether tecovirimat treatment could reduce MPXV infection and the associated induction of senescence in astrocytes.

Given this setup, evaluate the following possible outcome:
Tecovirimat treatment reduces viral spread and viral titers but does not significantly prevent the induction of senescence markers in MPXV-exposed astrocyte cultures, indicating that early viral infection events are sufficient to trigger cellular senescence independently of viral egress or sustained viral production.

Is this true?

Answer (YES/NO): NO